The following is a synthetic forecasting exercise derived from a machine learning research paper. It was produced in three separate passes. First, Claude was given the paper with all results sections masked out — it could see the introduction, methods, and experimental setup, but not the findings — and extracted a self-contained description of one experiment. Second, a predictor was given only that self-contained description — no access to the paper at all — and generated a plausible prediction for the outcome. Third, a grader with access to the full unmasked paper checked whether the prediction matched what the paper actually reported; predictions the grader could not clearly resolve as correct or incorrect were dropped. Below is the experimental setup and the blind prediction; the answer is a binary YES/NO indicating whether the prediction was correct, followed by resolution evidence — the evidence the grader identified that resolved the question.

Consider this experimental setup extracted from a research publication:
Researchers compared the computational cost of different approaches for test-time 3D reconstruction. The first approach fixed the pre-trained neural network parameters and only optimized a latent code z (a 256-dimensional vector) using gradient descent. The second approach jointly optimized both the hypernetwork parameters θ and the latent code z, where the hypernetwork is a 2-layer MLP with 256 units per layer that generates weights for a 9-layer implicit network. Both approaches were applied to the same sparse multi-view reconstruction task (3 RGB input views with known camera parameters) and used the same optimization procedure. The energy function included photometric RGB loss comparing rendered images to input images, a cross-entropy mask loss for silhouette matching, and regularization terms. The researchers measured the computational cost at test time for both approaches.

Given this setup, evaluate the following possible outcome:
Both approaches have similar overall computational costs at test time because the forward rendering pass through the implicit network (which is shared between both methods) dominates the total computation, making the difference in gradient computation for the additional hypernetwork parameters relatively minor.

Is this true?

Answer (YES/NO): NO